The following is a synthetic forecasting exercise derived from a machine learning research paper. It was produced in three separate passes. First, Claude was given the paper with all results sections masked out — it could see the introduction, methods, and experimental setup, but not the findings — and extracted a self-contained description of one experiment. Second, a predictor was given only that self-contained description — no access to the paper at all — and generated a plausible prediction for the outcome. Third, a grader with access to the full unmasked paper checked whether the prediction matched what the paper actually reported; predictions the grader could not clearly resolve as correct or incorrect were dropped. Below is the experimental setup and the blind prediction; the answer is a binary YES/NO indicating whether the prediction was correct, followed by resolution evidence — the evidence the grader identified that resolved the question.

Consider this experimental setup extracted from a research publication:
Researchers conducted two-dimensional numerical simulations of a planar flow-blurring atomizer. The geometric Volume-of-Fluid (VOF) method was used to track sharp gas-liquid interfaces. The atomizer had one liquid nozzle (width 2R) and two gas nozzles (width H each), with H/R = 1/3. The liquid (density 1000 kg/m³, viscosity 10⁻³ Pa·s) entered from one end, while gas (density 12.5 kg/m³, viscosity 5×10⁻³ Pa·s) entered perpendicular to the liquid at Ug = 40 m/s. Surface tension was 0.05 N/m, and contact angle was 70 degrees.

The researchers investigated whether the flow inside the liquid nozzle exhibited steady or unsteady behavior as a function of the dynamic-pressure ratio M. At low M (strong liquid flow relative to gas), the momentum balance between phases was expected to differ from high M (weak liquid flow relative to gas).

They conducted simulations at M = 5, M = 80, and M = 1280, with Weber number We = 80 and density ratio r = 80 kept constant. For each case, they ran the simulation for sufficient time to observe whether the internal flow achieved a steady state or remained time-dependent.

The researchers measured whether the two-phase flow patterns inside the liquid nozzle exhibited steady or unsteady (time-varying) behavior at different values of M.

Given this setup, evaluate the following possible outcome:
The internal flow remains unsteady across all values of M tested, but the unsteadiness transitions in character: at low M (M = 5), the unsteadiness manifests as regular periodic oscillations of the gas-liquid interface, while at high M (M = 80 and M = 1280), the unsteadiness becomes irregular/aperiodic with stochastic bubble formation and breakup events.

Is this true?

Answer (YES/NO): NO